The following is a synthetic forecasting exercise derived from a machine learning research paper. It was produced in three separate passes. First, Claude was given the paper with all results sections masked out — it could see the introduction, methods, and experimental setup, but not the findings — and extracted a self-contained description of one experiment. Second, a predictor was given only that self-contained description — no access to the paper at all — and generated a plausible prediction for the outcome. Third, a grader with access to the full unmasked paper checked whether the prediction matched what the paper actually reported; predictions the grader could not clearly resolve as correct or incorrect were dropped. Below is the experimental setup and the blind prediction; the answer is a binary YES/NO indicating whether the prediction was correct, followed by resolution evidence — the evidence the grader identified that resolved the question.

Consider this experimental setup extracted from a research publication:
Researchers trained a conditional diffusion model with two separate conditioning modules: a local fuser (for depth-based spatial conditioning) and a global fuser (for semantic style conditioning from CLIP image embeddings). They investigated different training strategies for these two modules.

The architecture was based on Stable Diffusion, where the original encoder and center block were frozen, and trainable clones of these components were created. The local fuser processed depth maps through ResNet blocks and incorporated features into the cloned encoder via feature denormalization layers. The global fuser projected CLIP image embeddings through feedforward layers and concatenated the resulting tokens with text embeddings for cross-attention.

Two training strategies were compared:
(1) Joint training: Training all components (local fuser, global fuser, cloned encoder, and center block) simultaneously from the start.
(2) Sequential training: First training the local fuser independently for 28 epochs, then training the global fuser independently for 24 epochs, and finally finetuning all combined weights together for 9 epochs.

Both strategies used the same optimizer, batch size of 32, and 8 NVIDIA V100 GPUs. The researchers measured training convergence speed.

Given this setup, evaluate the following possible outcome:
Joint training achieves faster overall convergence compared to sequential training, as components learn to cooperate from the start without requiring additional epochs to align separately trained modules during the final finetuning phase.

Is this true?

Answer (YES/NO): NO